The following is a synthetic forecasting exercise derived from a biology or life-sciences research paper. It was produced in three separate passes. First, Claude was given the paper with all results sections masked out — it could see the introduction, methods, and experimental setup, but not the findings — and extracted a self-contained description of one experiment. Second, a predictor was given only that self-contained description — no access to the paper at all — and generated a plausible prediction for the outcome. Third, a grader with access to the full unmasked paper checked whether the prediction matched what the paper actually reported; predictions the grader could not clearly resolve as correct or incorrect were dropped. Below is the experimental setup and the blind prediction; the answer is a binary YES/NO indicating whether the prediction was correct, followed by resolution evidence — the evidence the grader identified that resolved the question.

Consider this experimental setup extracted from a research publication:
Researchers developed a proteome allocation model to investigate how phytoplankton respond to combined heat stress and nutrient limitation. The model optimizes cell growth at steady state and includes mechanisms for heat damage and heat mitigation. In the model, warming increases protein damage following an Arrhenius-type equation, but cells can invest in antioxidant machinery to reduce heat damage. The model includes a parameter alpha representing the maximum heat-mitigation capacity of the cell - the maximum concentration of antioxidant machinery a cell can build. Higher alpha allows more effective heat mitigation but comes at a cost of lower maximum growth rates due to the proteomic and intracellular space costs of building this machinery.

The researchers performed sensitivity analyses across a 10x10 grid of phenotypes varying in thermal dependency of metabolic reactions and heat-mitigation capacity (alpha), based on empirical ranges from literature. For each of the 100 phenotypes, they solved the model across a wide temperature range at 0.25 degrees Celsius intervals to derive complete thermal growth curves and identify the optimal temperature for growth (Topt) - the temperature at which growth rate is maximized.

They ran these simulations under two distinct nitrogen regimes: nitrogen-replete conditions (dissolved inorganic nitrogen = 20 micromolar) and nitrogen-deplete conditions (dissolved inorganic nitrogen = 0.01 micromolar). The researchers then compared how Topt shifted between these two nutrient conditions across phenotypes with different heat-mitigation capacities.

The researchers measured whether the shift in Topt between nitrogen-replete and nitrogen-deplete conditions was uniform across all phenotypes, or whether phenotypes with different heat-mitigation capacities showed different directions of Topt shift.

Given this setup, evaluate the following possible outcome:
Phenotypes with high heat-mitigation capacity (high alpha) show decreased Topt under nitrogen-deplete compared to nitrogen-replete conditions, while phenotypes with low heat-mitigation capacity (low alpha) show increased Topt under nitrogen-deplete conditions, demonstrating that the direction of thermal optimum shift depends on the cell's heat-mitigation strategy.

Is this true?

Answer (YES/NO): NO